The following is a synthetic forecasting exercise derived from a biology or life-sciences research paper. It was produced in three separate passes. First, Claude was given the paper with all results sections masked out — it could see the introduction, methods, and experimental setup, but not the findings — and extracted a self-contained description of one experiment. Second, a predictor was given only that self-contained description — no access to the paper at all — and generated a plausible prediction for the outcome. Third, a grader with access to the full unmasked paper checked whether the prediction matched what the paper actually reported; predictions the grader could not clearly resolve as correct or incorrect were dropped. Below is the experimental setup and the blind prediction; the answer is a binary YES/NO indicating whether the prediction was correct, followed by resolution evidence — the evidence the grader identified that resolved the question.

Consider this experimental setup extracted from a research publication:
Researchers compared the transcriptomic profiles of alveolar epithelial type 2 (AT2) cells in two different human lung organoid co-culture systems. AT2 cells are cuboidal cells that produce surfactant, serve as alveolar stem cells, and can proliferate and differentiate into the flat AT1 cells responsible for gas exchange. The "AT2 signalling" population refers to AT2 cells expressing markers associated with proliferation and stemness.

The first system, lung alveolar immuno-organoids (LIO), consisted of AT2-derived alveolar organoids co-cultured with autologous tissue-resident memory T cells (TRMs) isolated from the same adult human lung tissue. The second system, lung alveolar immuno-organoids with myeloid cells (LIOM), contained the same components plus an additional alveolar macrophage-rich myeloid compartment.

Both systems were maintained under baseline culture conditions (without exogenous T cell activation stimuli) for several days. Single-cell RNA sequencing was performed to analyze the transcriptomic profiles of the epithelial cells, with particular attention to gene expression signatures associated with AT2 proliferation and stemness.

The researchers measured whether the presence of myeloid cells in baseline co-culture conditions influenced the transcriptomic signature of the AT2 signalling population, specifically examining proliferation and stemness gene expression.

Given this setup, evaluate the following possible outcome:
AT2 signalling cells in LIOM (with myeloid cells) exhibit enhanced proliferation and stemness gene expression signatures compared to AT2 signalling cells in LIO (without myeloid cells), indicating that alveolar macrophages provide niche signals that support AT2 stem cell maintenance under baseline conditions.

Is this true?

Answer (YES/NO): YES